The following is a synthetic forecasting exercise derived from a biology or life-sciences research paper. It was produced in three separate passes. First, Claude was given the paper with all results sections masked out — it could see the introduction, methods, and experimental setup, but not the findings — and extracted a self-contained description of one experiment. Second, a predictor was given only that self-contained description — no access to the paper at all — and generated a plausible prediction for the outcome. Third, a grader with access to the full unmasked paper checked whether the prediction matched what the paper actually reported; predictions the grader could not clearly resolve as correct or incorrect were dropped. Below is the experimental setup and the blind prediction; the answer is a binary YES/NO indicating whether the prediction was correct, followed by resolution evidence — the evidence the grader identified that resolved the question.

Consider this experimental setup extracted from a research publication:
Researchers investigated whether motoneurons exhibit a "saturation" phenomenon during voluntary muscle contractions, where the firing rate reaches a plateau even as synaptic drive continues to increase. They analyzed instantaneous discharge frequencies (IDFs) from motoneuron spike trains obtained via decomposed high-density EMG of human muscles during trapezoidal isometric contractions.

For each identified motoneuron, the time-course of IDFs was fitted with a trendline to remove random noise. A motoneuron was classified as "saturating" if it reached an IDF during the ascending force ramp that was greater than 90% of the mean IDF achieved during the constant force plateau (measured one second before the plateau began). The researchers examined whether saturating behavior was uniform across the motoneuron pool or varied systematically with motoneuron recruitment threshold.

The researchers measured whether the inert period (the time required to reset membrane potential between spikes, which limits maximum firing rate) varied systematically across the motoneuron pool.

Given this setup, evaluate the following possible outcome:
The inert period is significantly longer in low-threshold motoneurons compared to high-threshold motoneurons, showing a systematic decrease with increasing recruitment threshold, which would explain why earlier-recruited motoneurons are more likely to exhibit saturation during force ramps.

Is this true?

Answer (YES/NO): NO